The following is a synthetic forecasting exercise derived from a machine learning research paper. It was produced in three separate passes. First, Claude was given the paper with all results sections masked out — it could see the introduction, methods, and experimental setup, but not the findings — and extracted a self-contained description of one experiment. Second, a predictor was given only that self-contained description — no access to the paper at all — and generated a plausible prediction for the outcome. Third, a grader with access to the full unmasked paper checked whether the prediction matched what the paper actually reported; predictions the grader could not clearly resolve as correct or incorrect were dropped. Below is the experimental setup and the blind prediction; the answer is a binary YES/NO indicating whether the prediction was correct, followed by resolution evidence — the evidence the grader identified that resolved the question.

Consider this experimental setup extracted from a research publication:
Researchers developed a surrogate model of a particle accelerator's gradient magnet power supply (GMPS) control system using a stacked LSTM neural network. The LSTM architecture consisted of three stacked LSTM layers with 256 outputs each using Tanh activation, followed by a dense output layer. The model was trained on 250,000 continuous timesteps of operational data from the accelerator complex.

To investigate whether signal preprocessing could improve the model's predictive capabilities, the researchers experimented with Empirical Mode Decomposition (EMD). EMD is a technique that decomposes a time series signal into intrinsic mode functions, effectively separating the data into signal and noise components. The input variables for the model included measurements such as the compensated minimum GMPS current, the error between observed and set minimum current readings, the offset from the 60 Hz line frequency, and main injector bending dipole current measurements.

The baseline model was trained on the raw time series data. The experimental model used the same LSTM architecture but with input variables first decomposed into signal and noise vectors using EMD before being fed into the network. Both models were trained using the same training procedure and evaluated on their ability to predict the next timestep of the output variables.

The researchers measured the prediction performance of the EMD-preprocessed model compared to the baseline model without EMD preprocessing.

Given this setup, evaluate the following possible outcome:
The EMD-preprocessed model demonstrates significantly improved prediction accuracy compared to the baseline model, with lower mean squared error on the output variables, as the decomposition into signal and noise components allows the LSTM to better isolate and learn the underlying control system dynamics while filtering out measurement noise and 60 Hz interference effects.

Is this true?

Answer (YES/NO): NO